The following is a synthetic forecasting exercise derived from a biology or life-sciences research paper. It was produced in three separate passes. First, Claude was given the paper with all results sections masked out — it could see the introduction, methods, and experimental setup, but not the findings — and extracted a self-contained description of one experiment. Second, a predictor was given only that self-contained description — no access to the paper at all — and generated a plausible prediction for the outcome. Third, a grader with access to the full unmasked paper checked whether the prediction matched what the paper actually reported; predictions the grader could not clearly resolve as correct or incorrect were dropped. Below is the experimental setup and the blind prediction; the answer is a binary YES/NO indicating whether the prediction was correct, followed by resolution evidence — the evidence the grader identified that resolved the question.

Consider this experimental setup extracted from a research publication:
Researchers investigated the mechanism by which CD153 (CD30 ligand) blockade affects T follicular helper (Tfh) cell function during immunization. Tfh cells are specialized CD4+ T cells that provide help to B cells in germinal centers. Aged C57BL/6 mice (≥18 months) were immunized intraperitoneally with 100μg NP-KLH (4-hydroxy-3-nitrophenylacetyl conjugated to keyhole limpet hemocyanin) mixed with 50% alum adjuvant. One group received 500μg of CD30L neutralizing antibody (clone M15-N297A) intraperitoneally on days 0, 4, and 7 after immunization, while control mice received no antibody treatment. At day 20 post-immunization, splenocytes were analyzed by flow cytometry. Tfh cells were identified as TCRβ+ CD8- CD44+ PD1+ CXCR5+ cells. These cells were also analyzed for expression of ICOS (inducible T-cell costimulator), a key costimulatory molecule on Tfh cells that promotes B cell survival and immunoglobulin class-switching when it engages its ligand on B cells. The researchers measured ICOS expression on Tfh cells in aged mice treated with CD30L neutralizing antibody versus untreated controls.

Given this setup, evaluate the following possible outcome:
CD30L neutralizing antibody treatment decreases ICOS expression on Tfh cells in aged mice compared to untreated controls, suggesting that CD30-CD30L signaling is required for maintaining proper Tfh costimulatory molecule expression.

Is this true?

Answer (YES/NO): YES